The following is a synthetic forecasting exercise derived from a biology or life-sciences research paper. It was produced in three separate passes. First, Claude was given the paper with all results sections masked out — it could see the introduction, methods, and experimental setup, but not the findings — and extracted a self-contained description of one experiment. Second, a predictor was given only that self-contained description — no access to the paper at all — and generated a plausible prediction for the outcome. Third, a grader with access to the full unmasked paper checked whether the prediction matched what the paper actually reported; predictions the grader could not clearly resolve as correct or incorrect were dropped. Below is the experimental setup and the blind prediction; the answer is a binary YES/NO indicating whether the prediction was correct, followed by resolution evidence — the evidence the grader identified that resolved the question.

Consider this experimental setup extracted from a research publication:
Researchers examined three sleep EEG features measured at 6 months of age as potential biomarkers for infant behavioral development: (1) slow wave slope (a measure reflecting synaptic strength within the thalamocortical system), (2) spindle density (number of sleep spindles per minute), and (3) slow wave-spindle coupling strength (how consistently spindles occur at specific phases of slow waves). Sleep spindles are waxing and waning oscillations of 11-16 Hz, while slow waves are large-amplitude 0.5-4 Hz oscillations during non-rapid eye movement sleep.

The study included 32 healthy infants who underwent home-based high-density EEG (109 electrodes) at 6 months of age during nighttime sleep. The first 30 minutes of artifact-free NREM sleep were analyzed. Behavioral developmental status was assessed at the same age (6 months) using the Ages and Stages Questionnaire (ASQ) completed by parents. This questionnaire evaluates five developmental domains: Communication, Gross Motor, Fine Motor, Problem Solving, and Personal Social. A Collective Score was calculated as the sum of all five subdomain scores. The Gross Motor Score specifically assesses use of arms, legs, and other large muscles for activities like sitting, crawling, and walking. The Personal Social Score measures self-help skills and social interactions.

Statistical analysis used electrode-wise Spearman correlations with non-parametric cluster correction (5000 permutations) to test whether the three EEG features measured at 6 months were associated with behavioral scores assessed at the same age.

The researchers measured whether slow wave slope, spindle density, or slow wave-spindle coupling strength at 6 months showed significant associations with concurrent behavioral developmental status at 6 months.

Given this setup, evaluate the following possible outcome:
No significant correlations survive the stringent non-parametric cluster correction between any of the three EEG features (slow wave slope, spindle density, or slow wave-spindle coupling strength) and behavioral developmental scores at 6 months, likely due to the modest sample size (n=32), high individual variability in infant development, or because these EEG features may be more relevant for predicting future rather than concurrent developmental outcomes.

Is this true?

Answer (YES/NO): YES